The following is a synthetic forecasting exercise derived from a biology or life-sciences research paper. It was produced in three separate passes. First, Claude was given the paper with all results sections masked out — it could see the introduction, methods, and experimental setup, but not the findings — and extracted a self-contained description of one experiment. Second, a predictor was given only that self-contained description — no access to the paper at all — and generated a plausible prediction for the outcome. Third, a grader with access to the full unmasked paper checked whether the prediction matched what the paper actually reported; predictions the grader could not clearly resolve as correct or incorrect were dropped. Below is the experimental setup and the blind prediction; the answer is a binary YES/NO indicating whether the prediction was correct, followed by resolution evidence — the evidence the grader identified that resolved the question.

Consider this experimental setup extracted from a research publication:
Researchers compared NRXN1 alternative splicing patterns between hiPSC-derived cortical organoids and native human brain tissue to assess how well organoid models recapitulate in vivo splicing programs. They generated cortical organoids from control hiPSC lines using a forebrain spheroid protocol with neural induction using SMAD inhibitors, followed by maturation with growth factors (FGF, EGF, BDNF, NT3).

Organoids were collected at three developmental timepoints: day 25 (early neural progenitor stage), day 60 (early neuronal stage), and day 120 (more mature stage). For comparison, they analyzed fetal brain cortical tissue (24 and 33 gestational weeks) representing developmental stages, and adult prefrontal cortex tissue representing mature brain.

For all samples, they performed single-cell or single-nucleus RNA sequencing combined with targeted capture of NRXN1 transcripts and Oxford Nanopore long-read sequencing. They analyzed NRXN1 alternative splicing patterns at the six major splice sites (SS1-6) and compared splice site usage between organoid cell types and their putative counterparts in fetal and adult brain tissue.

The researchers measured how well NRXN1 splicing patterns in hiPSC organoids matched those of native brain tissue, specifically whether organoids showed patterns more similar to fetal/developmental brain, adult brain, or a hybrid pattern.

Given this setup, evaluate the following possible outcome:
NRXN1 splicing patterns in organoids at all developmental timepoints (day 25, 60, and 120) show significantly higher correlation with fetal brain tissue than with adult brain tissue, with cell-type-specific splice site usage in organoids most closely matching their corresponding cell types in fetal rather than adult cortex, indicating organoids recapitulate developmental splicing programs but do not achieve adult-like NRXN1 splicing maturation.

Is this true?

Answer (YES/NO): NO